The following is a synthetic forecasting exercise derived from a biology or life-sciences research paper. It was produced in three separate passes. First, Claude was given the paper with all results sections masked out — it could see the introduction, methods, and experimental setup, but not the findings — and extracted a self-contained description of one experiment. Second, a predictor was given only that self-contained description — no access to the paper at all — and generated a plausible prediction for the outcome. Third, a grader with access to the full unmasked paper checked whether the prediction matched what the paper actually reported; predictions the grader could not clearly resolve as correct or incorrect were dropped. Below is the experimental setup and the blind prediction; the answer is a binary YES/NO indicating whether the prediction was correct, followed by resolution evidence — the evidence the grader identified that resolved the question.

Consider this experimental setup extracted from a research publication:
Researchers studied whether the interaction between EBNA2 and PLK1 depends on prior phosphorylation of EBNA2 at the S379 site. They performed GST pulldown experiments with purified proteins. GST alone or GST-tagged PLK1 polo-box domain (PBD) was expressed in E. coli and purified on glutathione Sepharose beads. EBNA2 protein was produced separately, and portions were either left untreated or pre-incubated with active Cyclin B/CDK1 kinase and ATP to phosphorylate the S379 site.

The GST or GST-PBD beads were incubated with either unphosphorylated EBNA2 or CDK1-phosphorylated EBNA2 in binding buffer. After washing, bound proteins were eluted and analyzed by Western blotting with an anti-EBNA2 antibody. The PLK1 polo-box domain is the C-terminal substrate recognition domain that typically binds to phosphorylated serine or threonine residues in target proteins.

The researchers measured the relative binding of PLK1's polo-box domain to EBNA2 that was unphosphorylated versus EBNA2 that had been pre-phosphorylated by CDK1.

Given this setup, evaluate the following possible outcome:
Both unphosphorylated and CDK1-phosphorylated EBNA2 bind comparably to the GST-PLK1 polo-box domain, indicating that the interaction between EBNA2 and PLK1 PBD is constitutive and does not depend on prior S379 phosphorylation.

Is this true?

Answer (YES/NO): NO